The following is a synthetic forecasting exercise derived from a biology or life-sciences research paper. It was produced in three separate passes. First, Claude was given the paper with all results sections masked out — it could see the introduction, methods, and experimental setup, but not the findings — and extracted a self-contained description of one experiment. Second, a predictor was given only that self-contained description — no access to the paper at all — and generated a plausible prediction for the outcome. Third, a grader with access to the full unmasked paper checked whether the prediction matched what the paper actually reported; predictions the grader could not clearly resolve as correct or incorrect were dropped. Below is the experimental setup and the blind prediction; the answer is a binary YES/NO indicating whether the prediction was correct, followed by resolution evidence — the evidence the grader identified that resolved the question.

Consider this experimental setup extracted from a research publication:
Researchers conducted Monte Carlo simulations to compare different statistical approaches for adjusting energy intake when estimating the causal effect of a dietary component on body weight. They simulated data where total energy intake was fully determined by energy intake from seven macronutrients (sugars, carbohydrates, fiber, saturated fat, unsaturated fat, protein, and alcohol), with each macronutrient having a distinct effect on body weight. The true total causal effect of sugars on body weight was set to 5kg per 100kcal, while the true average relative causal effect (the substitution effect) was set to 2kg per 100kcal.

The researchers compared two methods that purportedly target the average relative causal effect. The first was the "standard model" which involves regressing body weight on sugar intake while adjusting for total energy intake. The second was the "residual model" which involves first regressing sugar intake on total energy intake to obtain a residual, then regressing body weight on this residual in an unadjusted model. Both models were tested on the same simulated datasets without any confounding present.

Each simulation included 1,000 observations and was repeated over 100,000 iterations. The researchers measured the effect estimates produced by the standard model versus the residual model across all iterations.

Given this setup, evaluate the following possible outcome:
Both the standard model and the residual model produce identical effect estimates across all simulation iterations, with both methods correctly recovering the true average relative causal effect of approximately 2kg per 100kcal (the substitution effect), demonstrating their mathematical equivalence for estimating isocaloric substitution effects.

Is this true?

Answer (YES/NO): NO